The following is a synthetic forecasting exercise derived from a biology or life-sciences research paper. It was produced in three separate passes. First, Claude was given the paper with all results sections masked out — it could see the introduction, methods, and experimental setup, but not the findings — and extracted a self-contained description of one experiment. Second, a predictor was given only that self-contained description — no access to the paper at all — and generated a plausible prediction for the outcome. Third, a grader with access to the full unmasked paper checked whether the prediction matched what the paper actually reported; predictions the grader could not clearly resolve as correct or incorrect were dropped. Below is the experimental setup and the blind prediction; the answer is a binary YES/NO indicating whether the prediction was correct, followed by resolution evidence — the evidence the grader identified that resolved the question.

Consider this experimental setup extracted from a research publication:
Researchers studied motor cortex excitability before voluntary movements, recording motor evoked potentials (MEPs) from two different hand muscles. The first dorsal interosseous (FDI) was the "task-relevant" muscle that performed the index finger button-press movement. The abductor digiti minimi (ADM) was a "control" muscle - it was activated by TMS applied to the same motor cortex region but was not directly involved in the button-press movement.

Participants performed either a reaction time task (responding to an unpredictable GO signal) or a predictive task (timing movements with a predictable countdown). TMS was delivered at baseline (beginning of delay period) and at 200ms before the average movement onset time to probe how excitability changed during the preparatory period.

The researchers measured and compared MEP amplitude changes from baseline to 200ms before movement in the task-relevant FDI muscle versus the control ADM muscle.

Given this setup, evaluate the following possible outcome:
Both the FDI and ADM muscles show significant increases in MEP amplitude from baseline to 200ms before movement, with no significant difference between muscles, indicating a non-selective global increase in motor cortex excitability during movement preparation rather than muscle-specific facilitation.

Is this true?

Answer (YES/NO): NO